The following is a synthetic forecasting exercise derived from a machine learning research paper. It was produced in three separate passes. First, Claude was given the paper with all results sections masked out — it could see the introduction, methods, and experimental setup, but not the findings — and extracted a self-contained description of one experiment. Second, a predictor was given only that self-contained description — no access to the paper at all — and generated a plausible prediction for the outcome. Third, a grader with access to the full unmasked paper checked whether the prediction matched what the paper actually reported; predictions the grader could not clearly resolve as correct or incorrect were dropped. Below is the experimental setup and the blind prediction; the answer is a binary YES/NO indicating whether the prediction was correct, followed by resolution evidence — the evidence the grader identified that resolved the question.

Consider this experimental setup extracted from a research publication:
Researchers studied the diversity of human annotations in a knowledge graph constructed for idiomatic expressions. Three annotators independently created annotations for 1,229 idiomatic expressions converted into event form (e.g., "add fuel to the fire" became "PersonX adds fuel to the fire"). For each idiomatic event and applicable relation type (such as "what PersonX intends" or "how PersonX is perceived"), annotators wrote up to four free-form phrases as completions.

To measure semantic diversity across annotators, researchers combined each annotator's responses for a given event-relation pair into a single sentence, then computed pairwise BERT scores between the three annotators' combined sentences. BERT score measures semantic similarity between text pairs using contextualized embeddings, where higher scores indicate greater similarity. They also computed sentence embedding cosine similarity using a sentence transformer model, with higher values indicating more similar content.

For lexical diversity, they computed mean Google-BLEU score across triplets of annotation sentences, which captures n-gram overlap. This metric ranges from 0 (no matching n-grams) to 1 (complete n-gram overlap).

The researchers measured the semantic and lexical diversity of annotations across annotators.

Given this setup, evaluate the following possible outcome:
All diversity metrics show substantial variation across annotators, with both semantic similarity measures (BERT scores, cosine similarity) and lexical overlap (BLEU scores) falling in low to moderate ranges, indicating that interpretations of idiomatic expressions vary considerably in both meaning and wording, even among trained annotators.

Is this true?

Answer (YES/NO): YES